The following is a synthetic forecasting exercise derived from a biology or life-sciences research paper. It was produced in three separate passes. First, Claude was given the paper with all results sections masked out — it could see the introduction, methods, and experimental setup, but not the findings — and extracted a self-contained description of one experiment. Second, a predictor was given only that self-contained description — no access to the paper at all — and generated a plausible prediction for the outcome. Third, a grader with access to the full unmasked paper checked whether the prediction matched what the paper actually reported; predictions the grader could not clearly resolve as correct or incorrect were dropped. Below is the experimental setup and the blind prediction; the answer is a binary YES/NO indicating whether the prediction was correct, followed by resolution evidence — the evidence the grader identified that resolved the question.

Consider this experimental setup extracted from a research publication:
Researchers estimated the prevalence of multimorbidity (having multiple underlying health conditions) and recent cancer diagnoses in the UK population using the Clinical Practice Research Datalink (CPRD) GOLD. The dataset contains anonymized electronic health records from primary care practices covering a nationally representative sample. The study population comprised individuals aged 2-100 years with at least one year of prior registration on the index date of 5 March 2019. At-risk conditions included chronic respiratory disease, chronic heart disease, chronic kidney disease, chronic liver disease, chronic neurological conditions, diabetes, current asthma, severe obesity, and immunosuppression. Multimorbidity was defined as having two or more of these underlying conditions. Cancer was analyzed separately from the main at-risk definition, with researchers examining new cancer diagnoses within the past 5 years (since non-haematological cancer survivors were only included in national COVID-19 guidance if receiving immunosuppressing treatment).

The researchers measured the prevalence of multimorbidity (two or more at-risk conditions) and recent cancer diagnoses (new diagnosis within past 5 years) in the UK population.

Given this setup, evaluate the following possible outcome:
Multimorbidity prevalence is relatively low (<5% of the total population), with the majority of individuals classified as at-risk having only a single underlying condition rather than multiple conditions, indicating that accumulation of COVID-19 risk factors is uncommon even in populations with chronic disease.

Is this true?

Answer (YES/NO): NO